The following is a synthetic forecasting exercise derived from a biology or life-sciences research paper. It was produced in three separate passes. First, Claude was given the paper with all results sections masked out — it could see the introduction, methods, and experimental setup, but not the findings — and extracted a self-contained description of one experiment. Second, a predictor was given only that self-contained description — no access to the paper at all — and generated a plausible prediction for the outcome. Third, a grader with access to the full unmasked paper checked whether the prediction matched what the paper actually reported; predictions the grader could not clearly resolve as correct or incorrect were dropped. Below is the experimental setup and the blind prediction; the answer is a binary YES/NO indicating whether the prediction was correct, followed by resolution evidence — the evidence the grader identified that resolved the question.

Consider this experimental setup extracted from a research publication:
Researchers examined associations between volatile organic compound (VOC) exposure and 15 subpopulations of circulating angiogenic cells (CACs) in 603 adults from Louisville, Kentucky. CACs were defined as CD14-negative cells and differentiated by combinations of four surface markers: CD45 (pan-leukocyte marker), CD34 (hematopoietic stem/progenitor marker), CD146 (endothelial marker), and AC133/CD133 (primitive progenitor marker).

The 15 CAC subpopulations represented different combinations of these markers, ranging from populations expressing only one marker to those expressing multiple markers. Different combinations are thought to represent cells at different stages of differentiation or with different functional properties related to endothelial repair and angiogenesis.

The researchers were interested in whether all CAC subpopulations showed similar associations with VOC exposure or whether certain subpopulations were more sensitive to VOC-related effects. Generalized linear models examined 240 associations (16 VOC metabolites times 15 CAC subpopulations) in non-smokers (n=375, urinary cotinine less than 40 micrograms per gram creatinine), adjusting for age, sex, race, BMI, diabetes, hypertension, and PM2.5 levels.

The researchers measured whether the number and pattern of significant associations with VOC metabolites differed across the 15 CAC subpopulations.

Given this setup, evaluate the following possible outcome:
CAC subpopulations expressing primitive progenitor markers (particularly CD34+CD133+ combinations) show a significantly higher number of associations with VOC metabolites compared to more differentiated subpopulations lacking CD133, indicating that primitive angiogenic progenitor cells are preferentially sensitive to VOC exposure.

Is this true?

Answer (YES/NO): NO